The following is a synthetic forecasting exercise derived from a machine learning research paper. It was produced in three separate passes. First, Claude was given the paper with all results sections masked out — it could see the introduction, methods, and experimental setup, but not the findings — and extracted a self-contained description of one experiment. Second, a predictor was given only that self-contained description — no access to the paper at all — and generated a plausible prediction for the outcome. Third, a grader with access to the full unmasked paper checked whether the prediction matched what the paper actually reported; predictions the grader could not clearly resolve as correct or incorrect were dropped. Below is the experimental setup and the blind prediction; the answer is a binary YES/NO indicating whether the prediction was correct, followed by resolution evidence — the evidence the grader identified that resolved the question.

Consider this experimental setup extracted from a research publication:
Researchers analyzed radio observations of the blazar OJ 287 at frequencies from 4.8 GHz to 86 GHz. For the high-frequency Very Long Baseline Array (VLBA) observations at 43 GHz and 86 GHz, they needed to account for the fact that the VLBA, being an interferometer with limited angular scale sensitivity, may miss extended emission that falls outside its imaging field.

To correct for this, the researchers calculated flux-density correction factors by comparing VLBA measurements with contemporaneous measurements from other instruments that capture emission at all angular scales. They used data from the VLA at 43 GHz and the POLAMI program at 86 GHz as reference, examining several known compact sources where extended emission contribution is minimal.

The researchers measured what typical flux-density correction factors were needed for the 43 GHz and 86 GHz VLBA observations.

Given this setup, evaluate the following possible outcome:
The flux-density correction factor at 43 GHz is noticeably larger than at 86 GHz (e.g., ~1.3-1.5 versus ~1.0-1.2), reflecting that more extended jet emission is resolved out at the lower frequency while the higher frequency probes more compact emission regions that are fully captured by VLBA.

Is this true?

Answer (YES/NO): NO